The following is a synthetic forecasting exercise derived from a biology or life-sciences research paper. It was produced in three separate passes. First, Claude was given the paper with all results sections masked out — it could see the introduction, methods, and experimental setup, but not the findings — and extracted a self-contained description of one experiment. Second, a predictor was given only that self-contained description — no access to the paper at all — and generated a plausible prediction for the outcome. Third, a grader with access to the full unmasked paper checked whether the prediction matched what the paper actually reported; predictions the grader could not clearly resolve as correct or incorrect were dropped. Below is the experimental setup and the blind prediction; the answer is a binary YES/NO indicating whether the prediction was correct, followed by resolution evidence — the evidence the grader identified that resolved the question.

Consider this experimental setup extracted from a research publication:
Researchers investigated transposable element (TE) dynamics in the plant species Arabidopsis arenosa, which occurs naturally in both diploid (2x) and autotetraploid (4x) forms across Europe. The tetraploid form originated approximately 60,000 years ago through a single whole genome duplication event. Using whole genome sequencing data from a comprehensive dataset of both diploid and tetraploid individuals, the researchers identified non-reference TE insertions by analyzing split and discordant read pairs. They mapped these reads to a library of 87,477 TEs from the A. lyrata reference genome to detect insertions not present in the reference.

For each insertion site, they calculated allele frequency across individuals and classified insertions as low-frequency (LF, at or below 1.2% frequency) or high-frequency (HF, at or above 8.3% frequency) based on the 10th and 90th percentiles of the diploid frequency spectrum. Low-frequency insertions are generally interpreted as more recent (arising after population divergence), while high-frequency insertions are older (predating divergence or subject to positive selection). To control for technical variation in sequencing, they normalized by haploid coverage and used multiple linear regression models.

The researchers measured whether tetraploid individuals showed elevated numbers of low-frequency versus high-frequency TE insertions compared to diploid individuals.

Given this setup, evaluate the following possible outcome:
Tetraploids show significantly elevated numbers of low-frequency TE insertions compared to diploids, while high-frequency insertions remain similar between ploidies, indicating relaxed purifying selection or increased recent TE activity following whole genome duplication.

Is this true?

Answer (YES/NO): YES